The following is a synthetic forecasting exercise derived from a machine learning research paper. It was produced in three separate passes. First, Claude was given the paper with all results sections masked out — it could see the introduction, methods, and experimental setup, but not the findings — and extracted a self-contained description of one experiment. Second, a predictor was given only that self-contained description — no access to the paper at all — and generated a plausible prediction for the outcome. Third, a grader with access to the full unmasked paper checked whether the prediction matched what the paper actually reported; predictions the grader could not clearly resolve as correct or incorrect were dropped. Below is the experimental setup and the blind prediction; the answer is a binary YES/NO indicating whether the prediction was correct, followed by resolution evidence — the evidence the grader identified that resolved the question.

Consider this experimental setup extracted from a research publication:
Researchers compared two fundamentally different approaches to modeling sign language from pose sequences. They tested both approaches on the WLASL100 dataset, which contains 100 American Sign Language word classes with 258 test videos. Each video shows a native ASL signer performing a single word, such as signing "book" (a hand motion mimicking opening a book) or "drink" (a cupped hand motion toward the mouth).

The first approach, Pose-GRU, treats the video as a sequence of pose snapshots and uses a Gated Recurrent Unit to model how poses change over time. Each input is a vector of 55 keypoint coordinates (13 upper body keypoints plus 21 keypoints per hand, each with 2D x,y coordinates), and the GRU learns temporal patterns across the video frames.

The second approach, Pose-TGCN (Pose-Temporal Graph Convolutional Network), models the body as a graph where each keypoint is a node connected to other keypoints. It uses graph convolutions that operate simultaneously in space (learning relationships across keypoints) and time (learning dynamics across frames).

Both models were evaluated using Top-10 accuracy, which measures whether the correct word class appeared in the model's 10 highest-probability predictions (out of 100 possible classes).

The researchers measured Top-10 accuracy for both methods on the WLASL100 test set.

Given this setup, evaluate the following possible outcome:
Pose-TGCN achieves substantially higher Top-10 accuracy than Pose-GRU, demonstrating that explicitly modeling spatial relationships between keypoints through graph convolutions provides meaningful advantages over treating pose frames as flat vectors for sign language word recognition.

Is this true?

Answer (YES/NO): NO